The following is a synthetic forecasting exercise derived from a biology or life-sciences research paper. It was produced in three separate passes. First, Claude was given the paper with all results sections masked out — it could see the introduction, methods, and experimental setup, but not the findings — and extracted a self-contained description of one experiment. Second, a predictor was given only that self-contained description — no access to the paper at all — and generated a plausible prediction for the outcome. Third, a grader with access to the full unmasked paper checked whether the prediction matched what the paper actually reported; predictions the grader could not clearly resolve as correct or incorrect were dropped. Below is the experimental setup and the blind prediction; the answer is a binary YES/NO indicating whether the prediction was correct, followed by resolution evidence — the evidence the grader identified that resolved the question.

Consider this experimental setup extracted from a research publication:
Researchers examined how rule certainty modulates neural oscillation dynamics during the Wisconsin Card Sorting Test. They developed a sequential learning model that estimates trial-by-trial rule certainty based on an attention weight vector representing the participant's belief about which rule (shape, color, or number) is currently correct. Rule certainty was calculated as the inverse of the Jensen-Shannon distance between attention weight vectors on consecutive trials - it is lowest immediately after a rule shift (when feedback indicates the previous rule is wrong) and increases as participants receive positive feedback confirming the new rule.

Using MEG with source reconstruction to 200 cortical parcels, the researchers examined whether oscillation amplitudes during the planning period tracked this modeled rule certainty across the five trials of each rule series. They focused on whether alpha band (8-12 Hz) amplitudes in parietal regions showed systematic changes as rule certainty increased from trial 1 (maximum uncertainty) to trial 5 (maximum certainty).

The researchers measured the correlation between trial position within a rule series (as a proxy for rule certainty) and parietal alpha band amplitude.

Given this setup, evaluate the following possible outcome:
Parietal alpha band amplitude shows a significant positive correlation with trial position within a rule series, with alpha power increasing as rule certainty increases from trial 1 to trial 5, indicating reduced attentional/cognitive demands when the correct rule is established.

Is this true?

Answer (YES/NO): YES